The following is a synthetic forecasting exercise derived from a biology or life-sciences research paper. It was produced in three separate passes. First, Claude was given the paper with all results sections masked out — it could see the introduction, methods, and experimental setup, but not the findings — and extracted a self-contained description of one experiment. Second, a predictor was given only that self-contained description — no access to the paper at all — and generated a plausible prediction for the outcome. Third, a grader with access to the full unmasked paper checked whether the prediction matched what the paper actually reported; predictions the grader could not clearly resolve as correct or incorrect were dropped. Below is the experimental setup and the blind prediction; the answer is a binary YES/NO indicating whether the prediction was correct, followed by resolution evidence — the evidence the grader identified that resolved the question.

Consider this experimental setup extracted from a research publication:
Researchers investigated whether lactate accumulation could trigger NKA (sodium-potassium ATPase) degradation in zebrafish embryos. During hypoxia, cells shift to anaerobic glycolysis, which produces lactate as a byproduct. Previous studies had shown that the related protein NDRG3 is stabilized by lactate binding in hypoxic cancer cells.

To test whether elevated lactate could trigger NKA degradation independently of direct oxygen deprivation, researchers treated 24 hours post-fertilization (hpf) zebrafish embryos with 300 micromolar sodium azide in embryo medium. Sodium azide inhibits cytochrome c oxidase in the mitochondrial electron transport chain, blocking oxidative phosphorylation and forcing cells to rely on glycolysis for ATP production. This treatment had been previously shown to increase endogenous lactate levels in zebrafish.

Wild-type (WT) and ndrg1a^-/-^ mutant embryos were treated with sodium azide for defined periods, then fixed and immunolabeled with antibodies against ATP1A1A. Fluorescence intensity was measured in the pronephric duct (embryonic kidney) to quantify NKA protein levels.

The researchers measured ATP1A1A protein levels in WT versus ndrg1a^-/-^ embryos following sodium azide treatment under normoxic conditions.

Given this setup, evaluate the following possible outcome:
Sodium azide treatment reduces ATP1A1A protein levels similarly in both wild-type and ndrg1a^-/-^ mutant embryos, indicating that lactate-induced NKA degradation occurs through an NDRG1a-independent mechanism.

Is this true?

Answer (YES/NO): NO